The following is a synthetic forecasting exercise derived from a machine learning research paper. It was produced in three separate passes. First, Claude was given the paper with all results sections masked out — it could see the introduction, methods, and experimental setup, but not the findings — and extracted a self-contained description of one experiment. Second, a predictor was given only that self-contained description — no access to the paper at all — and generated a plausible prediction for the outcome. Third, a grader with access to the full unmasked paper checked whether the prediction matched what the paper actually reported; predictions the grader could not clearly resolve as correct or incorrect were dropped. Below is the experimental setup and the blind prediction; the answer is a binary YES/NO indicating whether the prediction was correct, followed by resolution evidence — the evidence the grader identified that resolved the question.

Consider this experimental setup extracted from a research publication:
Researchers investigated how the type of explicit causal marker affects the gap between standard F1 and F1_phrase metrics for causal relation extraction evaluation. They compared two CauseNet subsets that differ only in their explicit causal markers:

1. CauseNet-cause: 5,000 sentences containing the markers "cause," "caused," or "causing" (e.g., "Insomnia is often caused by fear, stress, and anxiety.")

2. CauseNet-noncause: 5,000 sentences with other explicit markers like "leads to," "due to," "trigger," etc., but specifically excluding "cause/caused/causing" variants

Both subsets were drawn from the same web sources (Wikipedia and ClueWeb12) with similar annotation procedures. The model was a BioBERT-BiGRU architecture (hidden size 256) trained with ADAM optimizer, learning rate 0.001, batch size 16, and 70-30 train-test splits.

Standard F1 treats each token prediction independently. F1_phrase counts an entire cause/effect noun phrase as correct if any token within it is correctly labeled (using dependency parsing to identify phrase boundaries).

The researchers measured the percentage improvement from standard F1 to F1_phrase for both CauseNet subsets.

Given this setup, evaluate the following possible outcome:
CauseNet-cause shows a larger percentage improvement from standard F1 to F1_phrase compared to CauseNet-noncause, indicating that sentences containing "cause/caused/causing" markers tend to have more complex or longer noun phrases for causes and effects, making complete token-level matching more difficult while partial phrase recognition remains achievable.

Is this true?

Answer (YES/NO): NO